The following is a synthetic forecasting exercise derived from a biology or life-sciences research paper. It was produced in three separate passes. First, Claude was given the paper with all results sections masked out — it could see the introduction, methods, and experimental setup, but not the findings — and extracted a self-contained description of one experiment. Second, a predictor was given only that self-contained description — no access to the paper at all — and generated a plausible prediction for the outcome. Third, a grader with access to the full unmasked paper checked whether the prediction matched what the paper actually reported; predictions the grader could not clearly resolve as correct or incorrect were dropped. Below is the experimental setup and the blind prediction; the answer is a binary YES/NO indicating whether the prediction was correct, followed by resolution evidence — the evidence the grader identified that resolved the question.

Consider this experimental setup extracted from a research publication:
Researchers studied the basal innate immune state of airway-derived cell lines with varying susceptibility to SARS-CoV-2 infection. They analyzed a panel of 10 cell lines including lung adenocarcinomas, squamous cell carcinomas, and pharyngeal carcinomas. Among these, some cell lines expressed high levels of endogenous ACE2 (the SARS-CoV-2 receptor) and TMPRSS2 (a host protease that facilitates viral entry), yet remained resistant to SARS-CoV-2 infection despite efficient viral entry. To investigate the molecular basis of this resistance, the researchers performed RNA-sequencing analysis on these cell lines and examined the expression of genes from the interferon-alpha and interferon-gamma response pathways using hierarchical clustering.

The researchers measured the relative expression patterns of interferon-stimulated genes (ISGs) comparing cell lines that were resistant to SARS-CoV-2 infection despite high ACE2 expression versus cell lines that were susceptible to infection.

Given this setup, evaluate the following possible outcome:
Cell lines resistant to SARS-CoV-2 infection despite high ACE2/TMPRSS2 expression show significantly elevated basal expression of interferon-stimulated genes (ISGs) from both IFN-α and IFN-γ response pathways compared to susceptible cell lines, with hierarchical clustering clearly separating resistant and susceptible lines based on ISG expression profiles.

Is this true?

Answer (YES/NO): YES